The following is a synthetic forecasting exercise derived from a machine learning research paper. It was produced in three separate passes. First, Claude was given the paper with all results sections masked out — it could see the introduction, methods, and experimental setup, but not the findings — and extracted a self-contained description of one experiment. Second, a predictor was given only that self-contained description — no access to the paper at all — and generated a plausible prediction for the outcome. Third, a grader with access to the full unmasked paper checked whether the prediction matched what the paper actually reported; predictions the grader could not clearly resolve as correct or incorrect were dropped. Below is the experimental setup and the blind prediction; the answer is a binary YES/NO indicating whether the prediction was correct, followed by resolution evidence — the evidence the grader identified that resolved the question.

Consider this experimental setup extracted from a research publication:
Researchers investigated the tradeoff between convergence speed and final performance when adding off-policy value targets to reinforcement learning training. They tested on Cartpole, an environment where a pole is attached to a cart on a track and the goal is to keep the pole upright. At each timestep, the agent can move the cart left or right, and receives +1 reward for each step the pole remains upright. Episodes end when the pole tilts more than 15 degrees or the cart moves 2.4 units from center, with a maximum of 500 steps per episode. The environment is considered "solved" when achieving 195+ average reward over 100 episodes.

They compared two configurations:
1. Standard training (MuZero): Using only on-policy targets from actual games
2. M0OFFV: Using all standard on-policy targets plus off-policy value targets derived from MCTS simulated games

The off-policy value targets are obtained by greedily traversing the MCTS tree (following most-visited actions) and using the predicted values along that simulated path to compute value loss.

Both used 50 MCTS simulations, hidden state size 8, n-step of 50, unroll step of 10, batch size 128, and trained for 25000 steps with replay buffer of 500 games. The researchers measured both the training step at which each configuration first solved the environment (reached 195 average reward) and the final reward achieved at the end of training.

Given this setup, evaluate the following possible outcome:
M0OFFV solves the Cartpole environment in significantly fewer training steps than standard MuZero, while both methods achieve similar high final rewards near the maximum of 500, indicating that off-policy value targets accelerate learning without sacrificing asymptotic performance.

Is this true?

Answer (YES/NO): NO